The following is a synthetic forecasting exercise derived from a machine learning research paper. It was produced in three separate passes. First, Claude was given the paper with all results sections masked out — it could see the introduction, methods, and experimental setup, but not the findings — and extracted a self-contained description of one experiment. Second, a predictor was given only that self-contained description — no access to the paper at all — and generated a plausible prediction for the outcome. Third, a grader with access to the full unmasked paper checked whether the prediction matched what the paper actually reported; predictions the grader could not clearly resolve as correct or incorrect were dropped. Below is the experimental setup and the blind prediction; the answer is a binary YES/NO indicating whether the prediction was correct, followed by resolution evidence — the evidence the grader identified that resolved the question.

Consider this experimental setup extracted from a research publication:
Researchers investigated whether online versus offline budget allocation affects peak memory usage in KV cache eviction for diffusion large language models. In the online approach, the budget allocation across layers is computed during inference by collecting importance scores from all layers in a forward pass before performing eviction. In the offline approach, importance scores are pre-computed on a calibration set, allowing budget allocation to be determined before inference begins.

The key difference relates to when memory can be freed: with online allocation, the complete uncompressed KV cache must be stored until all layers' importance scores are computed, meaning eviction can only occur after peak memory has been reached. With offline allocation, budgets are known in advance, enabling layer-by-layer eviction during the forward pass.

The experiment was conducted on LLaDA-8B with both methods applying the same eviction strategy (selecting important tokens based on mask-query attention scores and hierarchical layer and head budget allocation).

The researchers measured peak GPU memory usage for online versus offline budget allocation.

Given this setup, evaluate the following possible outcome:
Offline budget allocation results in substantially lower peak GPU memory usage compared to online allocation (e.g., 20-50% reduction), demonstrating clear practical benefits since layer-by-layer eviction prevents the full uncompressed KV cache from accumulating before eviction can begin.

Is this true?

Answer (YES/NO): YES